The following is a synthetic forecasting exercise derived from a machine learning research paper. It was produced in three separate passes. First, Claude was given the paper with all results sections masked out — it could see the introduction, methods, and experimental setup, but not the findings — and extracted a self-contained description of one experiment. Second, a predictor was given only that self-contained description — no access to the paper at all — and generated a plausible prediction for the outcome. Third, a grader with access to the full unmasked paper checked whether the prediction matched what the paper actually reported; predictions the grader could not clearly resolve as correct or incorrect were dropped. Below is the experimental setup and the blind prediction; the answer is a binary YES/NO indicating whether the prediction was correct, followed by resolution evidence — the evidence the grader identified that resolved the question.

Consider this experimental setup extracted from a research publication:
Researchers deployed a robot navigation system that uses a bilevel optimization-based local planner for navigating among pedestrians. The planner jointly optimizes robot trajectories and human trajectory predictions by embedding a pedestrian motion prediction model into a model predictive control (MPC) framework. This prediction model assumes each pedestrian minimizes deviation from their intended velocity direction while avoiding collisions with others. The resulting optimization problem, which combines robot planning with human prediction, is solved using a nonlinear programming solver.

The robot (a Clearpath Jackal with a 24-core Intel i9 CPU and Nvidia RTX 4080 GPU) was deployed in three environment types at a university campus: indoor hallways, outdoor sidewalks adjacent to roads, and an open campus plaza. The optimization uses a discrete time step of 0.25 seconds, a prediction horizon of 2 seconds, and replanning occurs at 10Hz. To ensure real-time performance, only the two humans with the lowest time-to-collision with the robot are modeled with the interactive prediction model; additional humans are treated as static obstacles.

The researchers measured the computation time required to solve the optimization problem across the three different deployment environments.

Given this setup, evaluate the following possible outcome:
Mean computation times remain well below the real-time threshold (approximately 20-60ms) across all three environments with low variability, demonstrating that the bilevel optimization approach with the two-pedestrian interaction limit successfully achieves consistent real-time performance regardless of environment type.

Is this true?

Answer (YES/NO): NO